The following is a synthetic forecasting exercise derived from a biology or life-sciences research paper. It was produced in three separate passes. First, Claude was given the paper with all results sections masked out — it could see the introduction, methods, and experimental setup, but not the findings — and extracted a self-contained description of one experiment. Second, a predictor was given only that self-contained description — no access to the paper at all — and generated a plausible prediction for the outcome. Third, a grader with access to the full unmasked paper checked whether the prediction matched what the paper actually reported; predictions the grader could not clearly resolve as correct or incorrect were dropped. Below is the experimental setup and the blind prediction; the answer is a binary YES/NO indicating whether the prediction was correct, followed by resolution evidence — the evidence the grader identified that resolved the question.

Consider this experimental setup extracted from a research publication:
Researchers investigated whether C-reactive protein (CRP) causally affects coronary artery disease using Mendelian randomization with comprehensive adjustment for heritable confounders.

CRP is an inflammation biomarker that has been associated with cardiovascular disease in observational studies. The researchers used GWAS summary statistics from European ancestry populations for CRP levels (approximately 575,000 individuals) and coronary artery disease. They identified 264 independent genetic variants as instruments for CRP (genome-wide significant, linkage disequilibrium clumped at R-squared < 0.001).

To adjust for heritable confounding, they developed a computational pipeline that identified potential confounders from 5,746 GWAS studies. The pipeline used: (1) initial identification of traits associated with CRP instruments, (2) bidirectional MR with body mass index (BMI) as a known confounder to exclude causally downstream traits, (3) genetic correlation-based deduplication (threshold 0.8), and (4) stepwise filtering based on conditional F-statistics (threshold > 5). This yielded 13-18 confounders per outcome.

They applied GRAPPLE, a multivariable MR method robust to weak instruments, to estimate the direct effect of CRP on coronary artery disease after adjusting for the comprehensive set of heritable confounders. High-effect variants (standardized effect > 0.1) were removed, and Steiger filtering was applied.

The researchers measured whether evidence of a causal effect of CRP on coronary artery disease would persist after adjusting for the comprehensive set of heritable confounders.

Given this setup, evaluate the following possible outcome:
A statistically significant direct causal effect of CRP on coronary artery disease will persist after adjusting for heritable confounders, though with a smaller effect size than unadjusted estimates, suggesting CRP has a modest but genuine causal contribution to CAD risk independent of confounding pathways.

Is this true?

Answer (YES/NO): NO